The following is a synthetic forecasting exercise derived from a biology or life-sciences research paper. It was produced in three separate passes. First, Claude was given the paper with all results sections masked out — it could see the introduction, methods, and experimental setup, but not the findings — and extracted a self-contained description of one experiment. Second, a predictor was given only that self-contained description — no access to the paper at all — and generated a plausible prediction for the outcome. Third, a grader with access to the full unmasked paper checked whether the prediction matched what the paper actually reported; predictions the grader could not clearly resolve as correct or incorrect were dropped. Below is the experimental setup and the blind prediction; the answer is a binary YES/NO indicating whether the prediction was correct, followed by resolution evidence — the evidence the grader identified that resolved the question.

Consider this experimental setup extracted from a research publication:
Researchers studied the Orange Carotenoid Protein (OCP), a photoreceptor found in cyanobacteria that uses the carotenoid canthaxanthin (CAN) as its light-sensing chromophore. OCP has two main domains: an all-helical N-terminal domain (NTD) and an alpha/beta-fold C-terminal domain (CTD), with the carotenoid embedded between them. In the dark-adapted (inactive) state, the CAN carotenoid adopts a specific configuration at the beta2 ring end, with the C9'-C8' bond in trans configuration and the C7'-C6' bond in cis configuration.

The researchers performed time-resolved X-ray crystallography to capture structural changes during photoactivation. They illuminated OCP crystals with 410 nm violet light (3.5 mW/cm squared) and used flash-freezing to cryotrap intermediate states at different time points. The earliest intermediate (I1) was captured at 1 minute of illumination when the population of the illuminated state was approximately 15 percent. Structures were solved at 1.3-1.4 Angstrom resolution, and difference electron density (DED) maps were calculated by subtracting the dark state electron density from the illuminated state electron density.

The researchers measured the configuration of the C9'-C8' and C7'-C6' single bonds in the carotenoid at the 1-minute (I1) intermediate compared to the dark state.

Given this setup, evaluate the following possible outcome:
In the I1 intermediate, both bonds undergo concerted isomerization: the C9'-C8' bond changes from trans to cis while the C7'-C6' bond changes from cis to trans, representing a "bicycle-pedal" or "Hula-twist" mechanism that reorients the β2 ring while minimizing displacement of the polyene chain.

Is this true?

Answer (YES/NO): YES